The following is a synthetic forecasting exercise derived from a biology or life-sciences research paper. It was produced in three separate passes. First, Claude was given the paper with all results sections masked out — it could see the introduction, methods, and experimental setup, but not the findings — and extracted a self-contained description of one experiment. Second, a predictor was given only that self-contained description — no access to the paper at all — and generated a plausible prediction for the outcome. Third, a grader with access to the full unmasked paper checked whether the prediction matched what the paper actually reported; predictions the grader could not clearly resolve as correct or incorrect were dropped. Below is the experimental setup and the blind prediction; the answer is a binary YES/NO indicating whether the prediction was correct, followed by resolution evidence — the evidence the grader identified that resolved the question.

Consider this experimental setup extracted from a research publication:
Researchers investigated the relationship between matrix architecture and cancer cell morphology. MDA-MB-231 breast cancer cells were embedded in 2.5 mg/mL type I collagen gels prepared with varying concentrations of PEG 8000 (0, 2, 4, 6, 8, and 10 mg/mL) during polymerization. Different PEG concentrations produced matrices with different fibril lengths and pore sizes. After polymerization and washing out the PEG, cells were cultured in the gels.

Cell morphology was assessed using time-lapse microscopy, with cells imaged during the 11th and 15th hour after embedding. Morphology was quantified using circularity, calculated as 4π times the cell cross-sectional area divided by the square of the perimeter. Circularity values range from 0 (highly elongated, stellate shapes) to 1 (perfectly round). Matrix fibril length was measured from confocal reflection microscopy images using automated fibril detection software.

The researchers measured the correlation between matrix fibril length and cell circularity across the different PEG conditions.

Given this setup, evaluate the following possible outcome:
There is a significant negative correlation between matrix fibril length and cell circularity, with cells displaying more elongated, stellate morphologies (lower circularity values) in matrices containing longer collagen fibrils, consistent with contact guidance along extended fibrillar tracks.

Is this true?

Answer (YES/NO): YES